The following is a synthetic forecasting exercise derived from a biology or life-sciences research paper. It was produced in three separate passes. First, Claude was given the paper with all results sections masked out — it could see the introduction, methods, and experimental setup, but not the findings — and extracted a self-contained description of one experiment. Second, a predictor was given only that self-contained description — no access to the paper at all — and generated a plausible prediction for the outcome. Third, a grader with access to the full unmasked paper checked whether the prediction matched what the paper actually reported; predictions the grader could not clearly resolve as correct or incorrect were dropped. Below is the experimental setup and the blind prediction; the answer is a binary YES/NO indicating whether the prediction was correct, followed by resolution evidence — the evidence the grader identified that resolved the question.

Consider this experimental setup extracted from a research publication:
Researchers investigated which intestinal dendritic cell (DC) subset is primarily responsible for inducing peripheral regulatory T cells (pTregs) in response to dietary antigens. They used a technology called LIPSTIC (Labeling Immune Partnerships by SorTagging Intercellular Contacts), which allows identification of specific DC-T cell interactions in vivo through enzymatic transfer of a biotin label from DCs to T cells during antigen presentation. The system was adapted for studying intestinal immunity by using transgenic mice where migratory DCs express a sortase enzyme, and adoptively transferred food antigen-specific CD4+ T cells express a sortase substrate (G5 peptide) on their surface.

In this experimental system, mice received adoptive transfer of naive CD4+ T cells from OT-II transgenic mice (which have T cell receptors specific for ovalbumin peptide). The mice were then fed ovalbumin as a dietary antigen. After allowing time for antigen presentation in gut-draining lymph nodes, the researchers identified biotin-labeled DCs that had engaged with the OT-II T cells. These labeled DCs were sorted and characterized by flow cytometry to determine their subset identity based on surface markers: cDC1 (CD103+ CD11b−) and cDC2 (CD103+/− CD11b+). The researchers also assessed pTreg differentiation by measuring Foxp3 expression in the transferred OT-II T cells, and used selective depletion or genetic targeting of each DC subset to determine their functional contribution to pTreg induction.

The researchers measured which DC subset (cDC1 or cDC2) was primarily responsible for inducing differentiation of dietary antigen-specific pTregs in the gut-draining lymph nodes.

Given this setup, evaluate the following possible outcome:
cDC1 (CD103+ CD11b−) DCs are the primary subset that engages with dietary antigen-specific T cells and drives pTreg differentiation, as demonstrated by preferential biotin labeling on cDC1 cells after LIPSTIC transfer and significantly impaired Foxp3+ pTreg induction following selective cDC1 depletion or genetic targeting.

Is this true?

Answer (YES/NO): NO